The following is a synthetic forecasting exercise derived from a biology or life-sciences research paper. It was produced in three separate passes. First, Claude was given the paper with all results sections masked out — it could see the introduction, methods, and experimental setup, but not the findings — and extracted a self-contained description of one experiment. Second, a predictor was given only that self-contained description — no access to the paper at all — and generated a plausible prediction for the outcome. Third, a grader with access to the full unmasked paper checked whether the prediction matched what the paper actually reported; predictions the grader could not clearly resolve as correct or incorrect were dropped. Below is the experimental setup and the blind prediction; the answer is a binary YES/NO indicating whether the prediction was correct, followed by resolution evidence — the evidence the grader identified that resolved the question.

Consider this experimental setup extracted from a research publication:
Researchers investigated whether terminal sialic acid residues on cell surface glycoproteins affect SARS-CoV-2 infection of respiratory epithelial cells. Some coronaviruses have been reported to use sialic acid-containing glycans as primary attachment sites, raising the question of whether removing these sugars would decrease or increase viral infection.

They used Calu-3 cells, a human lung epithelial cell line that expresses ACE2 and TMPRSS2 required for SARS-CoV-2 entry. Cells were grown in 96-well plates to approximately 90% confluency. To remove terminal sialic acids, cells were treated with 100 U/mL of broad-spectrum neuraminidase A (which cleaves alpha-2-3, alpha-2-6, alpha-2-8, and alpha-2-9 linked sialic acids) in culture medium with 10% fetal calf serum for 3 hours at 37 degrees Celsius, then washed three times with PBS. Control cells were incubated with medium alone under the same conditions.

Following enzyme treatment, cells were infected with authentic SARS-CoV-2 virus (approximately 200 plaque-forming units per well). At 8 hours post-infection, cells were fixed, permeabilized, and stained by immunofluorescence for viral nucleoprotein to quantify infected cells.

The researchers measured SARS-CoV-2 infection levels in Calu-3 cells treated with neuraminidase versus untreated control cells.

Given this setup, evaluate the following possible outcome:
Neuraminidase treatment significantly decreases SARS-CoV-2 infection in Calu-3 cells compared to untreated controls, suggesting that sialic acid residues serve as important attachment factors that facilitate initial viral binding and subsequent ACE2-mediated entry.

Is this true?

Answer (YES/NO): NO